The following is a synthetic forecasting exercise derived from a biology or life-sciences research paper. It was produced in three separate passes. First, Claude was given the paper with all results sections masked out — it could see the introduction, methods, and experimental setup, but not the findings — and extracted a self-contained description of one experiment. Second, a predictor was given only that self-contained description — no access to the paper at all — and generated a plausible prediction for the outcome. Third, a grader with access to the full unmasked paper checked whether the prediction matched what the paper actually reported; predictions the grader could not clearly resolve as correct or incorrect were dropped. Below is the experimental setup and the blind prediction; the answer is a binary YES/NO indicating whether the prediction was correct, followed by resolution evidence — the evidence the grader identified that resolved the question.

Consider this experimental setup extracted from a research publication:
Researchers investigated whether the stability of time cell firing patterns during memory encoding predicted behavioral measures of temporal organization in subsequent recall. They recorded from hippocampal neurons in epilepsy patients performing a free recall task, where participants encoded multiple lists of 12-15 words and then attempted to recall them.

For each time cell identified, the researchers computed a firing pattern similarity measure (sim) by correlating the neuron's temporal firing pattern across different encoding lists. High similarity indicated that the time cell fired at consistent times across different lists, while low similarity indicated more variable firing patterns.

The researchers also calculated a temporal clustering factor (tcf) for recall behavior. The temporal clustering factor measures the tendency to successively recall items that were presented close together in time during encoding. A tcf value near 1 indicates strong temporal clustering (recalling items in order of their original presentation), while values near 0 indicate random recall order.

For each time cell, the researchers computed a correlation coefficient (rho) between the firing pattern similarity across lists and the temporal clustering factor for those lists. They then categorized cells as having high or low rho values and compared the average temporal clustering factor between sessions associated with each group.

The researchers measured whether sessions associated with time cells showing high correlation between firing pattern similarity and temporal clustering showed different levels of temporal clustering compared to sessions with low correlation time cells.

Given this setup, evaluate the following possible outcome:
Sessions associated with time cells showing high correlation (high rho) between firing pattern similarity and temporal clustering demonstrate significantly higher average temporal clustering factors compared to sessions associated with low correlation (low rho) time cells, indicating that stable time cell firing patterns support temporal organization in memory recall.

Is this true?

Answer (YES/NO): YES